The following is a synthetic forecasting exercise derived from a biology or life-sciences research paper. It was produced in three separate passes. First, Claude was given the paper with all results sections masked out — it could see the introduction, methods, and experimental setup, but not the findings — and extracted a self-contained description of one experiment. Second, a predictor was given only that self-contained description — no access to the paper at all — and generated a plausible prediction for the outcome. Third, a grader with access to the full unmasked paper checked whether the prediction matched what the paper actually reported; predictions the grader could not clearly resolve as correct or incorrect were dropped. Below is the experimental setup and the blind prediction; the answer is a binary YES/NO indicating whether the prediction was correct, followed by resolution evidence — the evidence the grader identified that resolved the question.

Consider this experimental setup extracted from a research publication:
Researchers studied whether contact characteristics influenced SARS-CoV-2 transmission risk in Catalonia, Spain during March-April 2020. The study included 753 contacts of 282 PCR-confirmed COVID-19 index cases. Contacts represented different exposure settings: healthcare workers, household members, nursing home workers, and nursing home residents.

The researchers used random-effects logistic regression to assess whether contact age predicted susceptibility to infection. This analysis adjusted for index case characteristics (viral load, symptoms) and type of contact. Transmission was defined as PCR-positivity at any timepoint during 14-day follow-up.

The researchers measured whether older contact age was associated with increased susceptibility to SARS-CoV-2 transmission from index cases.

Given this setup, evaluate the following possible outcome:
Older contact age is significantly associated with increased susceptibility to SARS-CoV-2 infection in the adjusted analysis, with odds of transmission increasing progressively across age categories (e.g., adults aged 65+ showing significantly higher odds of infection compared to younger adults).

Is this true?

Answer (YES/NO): NO